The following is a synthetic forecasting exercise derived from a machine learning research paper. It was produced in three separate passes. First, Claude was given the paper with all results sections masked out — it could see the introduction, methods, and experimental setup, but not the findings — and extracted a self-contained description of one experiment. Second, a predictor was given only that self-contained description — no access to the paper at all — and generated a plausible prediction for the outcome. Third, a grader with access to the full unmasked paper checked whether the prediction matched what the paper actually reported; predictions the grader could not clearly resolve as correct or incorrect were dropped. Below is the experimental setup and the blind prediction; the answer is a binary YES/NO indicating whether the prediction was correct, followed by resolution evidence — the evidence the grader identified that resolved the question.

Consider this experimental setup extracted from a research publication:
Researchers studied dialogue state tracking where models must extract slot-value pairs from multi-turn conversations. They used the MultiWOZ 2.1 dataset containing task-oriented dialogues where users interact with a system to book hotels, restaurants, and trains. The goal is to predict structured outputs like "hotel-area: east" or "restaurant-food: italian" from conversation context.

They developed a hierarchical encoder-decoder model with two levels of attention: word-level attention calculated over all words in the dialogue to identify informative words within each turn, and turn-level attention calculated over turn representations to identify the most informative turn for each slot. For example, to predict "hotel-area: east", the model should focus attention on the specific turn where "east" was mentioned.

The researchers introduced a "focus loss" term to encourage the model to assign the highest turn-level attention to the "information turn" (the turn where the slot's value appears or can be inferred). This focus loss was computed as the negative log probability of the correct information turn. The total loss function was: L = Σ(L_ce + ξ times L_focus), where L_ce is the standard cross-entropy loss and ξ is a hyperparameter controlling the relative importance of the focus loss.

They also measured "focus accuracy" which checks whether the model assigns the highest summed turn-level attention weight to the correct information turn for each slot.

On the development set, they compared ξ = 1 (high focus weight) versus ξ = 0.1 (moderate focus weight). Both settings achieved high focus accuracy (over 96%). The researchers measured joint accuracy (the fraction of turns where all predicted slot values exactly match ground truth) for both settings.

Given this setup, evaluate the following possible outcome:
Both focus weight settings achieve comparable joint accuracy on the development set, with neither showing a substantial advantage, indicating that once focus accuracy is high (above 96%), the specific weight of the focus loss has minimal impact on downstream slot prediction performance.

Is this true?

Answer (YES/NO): NO